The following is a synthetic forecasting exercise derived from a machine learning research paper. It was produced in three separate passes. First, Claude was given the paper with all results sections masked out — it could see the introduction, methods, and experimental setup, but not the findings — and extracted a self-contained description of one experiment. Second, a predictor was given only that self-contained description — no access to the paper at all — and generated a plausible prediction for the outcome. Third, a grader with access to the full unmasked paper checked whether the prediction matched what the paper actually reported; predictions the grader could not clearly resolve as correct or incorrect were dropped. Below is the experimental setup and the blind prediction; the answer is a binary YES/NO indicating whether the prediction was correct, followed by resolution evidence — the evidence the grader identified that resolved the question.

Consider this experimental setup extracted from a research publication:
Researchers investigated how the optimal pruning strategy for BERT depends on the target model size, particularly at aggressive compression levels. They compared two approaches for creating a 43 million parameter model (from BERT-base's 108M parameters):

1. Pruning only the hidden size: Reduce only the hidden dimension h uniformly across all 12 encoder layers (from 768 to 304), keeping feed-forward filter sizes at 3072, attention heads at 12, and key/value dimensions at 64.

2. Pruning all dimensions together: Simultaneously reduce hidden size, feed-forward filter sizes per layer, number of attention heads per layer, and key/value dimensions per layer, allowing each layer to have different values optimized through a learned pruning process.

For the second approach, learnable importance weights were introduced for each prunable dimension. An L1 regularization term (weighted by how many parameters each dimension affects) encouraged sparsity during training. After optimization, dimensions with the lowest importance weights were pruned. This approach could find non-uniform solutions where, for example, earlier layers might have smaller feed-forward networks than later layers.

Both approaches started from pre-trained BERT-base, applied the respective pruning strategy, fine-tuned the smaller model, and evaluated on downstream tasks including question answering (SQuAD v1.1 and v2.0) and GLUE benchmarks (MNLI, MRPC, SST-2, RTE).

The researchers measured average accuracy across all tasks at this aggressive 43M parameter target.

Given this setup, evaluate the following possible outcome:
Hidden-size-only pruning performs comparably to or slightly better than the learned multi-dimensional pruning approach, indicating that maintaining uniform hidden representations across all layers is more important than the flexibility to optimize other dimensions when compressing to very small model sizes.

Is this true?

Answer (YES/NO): YES